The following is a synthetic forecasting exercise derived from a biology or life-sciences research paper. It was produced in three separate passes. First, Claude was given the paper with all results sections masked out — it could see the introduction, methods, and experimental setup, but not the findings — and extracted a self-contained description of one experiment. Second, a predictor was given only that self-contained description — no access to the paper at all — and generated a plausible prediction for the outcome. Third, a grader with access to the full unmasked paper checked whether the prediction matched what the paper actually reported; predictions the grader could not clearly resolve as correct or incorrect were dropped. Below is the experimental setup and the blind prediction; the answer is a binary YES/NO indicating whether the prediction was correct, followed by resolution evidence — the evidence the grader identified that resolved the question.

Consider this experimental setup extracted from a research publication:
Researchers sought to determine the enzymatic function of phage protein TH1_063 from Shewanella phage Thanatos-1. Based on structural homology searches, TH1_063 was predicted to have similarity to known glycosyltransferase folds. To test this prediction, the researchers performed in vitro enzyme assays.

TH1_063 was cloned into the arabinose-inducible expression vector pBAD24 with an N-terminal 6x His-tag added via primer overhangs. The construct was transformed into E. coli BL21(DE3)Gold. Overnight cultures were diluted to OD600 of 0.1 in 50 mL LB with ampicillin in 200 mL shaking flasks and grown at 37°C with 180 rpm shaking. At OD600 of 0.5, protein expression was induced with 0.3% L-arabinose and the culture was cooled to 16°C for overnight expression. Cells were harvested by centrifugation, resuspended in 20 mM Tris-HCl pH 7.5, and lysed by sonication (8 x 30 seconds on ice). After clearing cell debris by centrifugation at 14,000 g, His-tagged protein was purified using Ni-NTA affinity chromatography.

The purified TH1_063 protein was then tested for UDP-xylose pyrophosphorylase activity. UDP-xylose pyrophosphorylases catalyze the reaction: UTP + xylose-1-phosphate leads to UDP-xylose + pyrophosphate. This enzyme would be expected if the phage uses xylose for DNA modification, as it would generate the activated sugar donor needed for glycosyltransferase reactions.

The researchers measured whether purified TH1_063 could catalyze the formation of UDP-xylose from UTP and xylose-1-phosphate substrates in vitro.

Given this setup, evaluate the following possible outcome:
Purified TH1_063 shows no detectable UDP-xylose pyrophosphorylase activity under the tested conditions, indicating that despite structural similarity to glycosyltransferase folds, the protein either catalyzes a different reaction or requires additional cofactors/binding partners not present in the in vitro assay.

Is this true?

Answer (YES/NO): NO